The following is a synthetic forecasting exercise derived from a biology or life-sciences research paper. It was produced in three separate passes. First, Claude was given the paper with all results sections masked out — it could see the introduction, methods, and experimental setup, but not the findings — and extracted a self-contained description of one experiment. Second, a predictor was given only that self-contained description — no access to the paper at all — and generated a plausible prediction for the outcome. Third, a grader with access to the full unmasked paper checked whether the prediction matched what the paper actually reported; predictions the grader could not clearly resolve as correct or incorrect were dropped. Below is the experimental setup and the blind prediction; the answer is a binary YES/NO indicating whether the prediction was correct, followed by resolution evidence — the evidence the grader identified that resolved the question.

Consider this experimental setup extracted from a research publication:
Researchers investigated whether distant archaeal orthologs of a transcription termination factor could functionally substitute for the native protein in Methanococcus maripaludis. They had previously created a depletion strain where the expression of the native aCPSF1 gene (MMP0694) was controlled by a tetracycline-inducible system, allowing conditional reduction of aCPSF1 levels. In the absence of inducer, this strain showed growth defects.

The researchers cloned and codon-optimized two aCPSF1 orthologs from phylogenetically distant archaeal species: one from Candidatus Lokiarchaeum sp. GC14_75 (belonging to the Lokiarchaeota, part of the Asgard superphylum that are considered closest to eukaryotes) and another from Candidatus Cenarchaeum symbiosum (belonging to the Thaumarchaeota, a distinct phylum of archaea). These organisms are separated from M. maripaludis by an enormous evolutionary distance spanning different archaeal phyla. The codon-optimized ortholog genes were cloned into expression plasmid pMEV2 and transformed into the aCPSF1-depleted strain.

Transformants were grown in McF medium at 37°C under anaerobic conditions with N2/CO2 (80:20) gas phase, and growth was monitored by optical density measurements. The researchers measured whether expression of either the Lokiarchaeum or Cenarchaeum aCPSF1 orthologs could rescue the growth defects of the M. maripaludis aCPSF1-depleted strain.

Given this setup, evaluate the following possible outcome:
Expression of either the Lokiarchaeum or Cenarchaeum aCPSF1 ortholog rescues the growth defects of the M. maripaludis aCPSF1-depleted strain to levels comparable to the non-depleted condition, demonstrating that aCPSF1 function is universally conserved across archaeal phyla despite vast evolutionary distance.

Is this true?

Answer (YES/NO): YES